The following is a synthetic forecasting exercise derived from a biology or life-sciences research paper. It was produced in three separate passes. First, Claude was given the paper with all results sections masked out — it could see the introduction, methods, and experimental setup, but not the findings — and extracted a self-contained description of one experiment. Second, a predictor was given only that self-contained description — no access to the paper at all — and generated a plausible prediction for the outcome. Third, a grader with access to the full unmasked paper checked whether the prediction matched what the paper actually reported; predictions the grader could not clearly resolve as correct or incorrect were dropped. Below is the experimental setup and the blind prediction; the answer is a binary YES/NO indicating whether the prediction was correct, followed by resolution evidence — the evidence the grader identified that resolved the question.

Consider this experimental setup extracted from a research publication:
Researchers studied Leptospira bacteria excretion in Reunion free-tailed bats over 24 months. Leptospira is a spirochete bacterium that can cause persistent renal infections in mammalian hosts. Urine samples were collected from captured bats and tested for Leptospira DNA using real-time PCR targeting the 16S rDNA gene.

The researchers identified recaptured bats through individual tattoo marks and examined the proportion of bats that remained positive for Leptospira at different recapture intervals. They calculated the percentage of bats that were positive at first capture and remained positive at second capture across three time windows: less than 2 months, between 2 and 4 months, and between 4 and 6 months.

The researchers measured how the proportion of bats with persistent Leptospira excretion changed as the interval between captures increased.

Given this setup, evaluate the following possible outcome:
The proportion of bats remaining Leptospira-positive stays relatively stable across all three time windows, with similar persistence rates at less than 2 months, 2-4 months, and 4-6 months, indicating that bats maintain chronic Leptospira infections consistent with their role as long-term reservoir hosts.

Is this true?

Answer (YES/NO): NO